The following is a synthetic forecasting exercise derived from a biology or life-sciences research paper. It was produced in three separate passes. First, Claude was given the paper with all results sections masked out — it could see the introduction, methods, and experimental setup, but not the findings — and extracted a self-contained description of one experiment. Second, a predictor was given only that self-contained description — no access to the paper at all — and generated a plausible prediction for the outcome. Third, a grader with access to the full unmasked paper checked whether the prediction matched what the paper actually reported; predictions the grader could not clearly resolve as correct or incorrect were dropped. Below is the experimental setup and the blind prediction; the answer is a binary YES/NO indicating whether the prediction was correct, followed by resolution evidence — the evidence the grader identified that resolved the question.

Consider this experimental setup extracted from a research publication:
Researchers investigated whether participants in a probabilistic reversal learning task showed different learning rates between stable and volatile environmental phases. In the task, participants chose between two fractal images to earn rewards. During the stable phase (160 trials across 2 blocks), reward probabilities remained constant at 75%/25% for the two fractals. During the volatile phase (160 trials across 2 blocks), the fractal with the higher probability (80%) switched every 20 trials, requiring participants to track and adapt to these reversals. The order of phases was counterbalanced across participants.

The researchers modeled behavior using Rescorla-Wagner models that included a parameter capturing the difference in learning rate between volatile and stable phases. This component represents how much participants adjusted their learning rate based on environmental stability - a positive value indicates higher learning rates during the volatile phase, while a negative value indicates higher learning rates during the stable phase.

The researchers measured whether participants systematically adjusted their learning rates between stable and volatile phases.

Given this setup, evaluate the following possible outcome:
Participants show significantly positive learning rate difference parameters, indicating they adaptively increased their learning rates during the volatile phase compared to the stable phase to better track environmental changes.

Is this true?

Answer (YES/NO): YES